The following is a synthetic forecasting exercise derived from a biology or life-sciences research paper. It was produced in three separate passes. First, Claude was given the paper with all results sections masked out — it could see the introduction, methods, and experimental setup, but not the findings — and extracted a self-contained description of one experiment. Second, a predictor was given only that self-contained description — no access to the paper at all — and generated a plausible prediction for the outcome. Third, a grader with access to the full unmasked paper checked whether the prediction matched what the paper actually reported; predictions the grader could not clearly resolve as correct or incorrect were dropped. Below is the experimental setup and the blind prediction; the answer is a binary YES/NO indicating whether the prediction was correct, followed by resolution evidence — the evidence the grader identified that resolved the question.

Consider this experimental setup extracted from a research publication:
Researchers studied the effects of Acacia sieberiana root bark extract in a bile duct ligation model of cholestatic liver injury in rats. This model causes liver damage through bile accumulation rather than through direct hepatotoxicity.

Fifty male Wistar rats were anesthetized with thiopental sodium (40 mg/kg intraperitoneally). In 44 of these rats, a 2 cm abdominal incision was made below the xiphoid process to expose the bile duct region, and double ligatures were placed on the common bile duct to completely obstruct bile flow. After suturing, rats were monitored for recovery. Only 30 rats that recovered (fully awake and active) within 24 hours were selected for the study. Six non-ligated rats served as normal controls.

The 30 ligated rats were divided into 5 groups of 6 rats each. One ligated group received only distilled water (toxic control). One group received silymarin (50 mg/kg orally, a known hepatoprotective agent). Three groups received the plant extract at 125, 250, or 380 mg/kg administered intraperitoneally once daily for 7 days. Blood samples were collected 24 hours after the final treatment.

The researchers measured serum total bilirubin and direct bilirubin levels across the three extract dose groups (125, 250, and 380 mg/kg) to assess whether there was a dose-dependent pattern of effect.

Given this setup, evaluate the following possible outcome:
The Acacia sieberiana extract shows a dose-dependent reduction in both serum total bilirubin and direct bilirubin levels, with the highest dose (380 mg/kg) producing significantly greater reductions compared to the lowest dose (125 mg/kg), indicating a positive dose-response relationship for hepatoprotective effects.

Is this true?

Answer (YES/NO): NO